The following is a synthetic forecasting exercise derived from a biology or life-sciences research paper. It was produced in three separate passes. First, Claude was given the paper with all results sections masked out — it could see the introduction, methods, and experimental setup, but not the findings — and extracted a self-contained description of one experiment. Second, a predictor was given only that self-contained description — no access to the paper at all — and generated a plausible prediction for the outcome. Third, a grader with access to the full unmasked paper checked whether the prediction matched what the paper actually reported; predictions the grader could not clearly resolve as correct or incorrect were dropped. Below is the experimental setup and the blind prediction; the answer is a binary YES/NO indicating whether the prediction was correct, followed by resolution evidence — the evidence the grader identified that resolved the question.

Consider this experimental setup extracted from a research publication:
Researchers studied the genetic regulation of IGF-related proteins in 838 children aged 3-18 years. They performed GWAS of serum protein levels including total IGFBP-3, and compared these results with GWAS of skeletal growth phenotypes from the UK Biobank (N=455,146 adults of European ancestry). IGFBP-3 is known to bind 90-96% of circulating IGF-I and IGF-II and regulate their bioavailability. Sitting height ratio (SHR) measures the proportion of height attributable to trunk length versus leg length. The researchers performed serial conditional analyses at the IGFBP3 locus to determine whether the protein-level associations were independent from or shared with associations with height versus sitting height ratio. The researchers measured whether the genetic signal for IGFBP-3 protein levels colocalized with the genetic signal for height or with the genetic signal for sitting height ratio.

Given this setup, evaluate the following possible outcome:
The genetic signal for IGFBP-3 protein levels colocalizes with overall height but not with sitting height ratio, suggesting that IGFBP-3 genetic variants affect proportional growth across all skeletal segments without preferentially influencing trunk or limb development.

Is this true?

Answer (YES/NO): NO